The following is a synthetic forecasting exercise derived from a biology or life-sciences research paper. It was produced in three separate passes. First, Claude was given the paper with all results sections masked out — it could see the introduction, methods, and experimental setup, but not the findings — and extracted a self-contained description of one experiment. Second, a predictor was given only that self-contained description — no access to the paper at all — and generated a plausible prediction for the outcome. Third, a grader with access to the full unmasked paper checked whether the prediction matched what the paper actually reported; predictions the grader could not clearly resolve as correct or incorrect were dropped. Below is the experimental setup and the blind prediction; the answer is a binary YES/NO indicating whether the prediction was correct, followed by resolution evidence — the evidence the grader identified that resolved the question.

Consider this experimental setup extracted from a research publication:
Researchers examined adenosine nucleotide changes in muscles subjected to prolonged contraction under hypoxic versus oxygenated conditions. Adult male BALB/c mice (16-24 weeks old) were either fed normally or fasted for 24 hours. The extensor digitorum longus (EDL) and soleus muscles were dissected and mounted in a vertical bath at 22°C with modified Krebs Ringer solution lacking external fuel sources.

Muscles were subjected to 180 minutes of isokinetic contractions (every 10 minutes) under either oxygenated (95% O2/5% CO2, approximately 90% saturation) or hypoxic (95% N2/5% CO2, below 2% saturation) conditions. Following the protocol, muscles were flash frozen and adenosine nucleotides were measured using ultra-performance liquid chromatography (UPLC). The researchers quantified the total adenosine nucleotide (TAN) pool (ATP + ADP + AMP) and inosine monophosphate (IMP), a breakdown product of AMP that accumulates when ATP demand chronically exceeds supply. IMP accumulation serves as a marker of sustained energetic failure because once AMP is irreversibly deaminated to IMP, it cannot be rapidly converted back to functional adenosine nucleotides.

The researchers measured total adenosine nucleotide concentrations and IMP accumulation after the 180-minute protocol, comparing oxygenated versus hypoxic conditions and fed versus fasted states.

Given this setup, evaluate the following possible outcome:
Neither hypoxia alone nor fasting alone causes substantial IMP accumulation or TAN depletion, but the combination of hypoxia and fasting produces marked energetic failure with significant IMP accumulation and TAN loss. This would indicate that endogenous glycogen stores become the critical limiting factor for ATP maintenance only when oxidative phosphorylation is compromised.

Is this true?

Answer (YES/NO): NO